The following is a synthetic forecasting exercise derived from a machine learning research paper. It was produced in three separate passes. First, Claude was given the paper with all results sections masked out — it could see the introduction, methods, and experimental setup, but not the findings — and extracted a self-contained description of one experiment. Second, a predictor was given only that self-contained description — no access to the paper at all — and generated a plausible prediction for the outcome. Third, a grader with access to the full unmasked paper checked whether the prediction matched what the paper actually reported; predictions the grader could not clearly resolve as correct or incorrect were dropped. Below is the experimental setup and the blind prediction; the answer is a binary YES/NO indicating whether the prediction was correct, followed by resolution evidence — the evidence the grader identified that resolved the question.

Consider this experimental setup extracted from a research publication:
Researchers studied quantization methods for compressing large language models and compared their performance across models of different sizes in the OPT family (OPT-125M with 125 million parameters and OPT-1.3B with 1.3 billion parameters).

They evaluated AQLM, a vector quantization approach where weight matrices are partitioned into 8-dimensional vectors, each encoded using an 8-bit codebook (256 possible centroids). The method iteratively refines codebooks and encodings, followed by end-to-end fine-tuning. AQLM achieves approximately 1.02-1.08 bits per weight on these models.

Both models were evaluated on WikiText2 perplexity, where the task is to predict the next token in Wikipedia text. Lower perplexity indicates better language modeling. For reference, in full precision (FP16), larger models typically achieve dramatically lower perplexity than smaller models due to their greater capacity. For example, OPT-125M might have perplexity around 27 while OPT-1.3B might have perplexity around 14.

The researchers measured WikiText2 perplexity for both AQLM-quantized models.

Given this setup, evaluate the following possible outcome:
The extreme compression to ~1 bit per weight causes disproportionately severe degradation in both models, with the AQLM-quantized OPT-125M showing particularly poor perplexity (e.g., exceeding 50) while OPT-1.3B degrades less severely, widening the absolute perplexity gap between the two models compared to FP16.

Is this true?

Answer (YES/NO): YES